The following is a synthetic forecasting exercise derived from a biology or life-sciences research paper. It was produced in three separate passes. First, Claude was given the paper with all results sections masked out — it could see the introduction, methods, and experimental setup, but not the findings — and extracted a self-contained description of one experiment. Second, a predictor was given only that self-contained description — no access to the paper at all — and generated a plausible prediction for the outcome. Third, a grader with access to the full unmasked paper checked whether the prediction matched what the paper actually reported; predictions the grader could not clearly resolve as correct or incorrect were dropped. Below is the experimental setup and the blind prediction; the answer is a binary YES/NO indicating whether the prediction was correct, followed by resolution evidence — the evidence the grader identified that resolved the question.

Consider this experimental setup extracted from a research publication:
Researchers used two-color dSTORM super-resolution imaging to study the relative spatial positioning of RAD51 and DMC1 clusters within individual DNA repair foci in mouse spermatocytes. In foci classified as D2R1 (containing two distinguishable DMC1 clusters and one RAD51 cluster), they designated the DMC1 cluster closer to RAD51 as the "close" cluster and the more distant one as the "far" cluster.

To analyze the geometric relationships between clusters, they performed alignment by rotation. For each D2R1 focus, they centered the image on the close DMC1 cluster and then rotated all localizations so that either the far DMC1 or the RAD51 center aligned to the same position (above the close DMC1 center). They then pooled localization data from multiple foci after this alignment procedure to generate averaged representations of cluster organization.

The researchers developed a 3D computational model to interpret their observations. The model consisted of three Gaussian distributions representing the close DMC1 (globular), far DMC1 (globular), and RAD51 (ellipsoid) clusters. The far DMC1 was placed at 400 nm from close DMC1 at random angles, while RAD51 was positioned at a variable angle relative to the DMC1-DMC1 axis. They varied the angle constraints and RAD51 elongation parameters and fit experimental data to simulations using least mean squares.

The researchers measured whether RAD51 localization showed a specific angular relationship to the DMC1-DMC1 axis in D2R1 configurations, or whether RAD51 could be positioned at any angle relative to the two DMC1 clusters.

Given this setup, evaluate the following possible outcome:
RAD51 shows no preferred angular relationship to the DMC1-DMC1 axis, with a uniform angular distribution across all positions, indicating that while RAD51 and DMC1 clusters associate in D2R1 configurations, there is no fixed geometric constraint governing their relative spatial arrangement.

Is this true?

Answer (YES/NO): NO